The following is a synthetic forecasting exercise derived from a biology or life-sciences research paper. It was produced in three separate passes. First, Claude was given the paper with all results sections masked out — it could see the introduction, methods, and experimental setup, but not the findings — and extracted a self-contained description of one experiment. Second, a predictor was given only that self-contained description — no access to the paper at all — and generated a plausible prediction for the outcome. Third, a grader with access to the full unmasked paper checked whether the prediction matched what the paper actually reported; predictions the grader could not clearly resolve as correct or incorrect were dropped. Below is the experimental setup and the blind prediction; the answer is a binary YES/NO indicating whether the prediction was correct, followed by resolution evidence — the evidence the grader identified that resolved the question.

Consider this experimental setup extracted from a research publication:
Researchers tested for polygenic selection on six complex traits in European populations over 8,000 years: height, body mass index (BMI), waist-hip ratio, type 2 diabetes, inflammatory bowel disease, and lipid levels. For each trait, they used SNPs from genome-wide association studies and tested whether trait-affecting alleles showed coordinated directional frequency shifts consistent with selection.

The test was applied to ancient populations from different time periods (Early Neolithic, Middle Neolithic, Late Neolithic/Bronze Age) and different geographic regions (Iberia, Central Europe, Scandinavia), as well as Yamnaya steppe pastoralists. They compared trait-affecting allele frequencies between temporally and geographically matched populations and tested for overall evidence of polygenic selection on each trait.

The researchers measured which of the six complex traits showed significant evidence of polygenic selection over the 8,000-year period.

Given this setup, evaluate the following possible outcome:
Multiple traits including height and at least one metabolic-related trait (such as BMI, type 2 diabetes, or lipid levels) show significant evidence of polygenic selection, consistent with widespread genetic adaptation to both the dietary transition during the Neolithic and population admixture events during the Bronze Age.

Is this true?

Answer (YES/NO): NO